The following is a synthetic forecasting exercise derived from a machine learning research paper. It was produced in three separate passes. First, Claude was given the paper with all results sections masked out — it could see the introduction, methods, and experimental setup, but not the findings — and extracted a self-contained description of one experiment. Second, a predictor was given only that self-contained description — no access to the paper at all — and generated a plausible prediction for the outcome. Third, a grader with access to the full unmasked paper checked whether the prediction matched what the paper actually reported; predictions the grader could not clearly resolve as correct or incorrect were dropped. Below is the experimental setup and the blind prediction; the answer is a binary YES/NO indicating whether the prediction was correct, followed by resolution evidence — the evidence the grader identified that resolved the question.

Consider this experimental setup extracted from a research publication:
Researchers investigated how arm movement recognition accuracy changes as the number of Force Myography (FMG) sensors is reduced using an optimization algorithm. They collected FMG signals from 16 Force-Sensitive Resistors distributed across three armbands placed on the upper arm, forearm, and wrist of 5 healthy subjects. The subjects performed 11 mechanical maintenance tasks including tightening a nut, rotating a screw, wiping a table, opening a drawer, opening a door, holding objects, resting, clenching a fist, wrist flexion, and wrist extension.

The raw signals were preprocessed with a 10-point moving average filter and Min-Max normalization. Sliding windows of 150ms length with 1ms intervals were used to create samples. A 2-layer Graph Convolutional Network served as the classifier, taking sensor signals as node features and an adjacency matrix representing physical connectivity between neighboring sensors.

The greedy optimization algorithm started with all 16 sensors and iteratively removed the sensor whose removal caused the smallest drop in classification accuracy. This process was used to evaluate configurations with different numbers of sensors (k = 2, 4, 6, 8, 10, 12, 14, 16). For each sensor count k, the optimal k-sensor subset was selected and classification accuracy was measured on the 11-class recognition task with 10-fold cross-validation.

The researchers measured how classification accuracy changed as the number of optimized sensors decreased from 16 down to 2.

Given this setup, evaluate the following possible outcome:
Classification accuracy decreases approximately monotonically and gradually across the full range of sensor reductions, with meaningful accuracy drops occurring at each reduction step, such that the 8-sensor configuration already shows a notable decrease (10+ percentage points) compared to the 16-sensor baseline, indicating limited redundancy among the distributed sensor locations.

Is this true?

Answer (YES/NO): NO